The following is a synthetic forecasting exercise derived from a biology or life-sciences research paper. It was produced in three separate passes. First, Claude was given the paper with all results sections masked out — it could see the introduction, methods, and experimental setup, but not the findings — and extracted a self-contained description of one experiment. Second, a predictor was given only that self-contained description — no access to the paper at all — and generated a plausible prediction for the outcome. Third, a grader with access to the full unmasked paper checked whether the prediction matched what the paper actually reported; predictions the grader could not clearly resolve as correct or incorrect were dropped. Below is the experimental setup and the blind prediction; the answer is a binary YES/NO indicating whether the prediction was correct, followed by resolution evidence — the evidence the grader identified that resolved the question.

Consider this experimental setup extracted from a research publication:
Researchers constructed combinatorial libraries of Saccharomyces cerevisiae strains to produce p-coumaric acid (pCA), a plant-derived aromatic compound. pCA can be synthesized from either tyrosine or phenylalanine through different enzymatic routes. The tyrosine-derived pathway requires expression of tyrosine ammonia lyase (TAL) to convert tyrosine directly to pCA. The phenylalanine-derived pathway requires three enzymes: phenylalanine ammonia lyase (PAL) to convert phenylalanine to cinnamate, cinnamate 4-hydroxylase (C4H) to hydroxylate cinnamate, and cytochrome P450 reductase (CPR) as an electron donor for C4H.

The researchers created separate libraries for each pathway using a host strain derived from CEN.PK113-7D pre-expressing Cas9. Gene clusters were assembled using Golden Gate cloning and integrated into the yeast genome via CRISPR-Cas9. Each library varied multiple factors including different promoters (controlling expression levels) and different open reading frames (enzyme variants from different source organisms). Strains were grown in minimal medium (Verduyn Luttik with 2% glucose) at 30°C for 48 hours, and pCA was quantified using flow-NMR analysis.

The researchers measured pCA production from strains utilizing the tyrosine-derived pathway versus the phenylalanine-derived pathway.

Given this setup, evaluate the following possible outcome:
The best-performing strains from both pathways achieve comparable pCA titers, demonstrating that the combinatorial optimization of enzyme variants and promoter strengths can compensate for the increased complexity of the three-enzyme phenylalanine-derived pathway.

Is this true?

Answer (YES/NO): NO